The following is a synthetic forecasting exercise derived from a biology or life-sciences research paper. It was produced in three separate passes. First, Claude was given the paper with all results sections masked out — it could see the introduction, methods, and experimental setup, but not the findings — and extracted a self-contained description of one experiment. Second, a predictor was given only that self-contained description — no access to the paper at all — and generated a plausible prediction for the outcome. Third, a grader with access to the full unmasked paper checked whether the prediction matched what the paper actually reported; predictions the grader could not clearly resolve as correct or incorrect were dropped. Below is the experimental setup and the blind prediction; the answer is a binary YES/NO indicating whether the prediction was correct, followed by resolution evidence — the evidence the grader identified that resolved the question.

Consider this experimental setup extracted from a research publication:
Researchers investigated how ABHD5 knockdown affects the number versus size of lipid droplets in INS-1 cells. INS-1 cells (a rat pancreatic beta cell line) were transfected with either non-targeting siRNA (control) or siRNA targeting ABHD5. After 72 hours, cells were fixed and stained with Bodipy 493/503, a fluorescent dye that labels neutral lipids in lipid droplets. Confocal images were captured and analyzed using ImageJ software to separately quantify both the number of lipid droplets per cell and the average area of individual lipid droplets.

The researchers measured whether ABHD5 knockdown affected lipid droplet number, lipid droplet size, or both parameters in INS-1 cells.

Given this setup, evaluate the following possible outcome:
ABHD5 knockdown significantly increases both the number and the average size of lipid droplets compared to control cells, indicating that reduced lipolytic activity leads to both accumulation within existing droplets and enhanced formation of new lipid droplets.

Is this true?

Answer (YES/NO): YES